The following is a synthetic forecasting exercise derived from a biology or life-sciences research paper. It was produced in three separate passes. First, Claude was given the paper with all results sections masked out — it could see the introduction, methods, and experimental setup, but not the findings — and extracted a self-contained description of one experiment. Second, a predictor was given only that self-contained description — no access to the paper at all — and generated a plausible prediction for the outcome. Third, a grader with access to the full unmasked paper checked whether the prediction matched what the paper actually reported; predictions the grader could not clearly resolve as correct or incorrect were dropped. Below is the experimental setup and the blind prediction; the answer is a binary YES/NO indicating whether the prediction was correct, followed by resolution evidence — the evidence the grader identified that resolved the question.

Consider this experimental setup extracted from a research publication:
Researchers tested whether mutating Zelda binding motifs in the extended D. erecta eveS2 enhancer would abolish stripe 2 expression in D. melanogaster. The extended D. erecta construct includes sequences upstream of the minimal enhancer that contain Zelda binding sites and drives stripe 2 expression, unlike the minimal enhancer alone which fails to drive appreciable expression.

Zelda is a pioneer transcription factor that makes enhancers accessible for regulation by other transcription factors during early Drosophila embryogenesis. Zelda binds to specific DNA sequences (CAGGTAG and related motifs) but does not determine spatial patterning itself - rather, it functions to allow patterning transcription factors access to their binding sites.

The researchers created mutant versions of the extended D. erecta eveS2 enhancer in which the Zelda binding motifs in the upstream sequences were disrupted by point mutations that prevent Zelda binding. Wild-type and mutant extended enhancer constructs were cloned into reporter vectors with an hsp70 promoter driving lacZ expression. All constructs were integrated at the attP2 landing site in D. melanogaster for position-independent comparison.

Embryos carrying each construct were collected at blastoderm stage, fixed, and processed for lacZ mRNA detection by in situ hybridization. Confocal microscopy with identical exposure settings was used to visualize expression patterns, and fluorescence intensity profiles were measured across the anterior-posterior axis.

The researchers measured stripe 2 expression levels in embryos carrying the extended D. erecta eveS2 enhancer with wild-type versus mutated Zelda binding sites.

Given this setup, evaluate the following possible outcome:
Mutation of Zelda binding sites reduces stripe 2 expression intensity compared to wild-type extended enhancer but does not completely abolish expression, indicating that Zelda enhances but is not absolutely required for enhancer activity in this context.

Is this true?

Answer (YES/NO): NO